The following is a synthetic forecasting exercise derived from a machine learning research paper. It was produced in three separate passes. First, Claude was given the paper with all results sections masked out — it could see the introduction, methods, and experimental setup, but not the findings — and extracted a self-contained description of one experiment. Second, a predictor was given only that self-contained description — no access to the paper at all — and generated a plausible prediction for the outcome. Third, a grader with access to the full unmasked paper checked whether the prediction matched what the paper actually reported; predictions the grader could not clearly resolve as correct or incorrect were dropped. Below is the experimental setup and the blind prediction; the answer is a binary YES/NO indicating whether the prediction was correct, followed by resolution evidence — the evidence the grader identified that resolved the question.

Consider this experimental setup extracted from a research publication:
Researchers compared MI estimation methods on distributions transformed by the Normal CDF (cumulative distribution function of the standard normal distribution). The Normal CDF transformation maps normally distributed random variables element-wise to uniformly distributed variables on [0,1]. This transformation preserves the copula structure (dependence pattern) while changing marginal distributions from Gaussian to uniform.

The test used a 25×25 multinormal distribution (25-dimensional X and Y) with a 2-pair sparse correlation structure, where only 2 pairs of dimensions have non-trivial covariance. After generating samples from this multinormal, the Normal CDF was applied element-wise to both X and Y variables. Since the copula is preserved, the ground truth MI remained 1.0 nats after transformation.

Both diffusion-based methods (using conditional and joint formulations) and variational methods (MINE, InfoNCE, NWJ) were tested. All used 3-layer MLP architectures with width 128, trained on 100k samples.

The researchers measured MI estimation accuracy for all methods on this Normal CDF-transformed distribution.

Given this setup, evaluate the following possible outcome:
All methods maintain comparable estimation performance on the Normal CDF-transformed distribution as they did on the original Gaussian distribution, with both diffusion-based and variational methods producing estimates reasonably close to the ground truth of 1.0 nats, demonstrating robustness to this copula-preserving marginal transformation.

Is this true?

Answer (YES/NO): YES